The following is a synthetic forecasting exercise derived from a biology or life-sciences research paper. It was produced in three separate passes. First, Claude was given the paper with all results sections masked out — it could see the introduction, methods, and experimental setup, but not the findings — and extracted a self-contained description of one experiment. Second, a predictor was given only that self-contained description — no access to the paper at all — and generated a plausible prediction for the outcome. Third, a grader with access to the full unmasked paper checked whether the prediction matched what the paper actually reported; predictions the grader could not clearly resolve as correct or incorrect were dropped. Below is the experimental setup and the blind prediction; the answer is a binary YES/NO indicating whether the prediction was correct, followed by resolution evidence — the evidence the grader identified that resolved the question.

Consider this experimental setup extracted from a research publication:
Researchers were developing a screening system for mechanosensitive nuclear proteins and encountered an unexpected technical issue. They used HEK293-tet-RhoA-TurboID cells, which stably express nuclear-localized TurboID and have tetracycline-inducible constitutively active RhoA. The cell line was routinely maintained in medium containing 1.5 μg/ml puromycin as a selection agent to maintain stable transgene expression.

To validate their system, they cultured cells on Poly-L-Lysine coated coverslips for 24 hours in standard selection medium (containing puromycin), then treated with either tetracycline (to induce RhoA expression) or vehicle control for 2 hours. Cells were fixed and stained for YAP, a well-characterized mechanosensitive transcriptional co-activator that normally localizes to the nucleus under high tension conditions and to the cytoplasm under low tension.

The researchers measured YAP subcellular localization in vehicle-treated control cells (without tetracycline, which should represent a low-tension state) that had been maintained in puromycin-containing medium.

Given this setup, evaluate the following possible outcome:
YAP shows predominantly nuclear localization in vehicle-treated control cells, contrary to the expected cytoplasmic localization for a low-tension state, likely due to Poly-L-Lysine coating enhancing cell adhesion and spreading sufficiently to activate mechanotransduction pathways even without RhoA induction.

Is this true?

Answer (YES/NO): NO